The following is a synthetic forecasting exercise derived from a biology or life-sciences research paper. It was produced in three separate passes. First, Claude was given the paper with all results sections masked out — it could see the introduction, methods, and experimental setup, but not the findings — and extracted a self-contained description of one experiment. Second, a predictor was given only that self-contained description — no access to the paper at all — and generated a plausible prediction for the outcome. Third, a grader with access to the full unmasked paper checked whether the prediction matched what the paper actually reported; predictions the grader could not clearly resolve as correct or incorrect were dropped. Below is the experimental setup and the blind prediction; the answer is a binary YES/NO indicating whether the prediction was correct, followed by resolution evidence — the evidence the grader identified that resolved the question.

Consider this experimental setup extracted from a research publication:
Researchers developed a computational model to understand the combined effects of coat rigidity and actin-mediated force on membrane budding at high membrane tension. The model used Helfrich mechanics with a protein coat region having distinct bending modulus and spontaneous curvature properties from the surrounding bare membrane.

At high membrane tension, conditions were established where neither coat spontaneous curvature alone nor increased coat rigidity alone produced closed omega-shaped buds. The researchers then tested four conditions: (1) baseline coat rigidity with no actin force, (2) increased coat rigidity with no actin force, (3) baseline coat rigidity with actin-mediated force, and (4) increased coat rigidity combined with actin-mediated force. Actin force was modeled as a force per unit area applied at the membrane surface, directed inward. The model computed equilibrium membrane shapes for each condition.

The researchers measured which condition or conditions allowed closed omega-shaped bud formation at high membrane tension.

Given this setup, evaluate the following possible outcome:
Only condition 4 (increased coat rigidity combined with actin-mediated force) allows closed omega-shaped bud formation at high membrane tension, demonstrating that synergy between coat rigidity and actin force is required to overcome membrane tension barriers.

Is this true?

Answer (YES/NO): YES